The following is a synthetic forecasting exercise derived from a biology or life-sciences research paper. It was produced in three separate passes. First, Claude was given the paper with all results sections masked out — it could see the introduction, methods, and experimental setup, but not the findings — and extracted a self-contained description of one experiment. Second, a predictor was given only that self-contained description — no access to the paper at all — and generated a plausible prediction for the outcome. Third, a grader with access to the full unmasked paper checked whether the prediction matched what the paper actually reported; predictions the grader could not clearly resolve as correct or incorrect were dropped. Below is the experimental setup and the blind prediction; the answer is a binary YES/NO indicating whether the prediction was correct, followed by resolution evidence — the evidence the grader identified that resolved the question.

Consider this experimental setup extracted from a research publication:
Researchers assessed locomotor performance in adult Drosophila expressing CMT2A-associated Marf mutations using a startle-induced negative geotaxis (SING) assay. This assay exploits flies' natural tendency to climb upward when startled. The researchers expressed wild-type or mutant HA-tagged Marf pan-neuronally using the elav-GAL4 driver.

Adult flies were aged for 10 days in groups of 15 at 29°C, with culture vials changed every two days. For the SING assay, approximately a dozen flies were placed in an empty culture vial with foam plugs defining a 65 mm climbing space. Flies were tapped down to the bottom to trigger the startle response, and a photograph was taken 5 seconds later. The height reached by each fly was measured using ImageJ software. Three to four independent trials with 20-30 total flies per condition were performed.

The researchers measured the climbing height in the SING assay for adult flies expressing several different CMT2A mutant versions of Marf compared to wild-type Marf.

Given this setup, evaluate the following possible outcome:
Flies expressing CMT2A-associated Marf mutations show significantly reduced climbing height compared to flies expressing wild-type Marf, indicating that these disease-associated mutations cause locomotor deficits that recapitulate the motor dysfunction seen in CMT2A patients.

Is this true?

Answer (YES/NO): YES